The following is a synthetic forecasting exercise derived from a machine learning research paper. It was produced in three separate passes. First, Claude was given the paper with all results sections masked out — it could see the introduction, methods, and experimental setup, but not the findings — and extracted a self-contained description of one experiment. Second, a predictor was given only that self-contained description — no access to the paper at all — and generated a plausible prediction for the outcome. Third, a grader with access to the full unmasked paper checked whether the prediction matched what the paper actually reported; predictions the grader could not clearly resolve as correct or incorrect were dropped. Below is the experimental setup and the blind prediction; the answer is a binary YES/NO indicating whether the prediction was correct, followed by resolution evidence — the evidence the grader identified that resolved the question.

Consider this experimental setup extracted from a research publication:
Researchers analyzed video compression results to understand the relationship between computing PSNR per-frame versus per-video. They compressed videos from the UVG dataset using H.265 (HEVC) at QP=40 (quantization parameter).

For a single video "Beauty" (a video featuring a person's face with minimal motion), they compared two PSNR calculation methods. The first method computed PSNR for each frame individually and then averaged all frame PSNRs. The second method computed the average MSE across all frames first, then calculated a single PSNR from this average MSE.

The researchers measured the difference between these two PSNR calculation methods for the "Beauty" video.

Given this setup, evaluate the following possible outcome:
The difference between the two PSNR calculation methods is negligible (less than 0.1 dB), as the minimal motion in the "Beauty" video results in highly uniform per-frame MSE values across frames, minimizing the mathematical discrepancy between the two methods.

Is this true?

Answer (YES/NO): YES